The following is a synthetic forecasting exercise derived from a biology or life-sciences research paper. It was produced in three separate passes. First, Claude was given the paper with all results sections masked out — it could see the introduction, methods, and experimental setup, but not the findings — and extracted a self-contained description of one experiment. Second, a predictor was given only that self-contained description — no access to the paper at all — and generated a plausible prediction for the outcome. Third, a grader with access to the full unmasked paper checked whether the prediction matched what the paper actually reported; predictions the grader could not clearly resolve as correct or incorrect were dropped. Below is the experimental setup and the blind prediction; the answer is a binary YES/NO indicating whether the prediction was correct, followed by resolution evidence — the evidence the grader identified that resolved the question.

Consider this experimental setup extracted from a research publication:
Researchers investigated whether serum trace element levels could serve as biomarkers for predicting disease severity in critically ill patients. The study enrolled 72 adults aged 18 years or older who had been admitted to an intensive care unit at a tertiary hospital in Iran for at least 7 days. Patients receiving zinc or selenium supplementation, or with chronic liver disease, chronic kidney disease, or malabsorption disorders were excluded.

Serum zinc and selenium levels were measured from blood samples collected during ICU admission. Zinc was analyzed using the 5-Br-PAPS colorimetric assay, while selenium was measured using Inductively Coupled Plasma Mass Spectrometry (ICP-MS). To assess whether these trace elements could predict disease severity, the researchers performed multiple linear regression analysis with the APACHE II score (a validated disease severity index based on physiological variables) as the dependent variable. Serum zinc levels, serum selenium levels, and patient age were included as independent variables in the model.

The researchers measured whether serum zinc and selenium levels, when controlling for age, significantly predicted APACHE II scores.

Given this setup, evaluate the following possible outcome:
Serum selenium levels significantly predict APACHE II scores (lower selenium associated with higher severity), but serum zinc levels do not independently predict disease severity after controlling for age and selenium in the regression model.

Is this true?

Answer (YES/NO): NO